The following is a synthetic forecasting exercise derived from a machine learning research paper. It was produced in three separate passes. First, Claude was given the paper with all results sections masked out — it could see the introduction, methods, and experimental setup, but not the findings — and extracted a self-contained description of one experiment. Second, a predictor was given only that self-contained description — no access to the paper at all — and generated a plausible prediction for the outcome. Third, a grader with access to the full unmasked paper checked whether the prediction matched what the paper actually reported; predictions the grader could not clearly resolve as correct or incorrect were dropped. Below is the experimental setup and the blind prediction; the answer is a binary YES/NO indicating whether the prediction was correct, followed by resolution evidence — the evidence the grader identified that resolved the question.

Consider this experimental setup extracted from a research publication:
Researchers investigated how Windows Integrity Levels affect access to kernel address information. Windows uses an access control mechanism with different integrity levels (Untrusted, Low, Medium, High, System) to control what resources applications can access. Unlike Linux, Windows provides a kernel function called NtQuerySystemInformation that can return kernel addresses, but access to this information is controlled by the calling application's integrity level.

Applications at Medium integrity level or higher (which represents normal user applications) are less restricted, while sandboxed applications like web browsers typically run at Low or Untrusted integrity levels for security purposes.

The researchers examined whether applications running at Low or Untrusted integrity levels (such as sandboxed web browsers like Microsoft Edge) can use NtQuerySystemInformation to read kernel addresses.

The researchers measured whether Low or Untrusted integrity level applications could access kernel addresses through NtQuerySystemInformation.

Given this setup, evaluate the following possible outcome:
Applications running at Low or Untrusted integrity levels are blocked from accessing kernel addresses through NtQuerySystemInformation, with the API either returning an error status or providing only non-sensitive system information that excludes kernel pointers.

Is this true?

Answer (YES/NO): YES